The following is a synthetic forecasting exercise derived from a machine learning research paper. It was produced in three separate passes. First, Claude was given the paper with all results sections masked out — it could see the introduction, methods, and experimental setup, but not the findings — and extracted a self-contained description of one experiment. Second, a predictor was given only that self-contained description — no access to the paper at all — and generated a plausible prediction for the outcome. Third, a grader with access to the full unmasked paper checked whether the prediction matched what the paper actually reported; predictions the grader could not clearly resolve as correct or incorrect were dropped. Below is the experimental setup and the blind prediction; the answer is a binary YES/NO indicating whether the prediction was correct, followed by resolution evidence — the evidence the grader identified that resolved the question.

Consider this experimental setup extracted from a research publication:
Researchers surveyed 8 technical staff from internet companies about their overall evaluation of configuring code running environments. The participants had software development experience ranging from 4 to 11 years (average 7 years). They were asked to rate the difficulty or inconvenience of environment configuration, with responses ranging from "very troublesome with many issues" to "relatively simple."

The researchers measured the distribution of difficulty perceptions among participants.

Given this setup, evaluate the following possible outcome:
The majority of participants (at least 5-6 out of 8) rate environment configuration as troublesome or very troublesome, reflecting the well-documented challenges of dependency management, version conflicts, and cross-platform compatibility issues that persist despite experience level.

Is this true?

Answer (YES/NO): YES